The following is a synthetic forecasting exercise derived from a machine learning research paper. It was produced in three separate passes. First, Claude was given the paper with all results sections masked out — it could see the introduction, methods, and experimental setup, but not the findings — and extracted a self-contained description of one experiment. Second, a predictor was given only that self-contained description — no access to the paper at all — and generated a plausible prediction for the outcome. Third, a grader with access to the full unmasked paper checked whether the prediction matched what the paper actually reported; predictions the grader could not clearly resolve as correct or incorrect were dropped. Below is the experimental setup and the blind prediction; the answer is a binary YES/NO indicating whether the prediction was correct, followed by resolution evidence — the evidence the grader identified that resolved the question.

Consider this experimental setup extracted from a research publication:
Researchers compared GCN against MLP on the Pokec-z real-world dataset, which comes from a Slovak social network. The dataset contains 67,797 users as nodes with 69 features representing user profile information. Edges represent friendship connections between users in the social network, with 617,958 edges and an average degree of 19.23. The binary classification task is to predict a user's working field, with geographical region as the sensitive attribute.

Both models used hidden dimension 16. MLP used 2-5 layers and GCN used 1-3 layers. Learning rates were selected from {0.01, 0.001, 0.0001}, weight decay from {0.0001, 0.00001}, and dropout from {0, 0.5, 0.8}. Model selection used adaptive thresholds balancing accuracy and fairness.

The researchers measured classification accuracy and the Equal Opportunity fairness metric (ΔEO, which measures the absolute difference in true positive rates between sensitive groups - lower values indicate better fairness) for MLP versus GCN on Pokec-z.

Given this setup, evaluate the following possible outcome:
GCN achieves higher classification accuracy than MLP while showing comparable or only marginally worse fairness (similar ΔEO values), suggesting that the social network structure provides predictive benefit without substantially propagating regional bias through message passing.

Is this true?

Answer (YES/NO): NO